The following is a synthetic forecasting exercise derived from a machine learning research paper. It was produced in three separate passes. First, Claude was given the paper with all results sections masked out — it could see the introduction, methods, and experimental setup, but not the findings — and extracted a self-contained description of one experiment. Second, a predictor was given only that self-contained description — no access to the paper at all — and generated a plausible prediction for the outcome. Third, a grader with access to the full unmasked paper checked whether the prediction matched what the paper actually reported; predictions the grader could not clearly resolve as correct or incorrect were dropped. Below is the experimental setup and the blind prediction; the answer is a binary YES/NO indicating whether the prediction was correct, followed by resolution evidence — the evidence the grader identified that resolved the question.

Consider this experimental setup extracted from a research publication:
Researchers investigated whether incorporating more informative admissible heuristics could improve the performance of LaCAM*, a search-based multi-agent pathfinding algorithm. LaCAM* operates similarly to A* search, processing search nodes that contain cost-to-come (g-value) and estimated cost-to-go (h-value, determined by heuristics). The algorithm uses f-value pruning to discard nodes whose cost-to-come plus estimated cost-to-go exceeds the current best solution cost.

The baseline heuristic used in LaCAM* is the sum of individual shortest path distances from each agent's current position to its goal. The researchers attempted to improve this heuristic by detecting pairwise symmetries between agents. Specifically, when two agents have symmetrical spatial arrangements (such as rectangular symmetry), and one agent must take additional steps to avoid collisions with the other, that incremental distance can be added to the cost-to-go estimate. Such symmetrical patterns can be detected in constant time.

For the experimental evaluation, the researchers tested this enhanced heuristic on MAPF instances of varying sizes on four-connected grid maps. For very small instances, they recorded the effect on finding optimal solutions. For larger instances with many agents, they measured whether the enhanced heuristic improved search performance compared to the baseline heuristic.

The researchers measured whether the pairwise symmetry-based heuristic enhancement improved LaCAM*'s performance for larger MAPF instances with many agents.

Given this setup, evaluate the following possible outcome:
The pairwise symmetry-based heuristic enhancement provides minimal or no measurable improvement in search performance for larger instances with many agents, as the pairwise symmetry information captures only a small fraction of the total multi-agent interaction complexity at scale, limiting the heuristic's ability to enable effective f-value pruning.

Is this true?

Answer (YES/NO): YES